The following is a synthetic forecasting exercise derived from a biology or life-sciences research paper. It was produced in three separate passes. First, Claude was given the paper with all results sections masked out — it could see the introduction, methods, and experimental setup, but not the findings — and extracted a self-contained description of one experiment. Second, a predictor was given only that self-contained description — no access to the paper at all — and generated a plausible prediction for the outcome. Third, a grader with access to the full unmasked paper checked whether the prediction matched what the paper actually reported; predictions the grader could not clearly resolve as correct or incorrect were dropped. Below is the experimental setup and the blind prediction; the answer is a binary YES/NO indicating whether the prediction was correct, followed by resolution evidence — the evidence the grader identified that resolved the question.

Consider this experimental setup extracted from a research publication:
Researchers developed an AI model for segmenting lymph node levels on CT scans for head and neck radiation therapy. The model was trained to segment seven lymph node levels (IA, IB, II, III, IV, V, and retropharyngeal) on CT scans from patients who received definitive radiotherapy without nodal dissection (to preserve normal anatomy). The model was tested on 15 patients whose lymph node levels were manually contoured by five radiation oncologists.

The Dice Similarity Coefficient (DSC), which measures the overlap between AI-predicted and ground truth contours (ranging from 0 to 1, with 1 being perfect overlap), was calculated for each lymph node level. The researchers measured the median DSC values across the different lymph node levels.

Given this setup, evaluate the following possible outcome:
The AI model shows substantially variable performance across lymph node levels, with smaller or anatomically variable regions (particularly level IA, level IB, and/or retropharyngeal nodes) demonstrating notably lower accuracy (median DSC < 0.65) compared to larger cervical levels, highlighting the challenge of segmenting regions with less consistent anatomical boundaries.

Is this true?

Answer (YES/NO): NO